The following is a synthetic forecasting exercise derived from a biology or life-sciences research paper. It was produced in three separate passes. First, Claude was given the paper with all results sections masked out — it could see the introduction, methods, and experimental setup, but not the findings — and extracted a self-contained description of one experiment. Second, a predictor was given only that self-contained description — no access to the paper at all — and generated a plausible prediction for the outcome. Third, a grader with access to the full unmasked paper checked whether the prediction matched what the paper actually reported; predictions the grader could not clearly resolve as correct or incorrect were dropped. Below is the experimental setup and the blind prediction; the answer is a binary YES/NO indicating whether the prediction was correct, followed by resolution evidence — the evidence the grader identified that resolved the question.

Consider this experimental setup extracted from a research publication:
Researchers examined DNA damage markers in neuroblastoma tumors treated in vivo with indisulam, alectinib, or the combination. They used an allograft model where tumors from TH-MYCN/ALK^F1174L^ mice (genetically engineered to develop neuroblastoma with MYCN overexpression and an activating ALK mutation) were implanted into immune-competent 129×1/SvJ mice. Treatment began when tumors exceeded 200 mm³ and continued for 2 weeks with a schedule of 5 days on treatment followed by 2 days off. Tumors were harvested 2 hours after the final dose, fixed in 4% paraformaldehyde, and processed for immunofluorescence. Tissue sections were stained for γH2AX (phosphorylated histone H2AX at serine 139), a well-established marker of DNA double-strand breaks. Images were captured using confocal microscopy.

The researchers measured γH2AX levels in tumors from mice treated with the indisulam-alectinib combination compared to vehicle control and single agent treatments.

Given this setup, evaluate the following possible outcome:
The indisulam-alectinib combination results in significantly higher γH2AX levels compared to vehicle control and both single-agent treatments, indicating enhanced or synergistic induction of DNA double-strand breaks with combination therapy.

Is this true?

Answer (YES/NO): YES